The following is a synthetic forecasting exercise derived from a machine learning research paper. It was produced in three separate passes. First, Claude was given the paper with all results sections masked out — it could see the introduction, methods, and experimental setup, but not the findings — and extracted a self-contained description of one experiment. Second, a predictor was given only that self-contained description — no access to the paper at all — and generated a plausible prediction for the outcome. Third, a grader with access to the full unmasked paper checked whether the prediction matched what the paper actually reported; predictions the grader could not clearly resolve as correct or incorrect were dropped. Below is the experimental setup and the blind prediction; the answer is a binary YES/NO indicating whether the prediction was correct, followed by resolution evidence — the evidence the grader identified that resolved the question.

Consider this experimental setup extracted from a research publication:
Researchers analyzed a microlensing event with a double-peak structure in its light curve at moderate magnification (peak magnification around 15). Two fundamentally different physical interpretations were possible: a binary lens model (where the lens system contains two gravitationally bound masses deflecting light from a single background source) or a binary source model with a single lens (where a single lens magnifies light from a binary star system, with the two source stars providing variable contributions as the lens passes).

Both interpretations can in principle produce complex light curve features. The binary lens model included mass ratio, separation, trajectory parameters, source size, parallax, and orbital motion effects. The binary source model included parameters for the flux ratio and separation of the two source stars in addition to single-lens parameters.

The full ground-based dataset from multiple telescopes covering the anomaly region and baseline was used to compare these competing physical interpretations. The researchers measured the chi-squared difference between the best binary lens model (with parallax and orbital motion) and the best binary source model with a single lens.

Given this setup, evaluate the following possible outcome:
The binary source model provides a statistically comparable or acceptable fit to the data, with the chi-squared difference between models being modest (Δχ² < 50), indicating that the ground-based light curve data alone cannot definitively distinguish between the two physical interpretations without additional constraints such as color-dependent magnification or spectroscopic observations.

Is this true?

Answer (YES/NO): NO